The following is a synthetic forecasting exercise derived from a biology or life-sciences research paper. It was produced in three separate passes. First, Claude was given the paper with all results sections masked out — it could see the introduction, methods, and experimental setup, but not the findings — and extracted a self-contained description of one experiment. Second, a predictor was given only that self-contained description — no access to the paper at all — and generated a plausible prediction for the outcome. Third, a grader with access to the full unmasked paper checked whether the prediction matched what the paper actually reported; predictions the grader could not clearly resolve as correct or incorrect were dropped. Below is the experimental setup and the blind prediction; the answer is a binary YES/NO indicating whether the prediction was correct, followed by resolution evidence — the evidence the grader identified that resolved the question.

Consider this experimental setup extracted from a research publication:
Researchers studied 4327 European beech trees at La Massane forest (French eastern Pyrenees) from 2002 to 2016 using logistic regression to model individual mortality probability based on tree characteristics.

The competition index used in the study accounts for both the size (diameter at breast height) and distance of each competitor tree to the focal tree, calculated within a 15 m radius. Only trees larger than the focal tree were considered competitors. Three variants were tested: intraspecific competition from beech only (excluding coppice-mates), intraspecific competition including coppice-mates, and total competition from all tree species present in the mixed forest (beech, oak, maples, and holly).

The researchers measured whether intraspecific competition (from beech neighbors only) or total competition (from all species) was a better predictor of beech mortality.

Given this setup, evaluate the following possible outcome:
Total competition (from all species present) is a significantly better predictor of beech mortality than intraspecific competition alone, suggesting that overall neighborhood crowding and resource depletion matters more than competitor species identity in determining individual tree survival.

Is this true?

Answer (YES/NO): NO